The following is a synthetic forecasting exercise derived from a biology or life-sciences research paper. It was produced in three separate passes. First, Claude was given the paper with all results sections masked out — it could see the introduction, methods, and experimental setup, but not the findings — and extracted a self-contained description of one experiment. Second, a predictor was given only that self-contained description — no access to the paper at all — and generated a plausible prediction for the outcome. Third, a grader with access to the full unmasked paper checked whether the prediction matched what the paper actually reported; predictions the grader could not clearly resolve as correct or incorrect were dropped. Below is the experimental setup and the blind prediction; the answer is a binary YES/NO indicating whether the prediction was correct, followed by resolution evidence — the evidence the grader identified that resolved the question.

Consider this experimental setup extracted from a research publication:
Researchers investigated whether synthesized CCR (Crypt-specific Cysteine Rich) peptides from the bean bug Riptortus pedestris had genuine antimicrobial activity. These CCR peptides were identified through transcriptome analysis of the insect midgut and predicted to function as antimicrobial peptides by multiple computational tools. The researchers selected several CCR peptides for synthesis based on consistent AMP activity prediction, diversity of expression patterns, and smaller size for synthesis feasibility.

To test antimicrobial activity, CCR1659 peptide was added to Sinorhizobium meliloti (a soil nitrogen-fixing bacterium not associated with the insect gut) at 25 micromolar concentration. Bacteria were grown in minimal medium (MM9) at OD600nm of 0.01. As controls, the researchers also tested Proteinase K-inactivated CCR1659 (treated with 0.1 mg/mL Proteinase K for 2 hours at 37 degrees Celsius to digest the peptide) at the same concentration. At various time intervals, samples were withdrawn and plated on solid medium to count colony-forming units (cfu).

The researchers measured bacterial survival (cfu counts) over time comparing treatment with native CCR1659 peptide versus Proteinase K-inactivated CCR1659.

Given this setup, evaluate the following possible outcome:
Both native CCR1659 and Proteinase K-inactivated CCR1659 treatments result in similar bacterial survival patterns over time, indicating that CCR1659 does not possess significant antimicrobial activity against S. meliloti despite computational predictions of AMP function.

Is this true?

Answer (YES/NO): NO